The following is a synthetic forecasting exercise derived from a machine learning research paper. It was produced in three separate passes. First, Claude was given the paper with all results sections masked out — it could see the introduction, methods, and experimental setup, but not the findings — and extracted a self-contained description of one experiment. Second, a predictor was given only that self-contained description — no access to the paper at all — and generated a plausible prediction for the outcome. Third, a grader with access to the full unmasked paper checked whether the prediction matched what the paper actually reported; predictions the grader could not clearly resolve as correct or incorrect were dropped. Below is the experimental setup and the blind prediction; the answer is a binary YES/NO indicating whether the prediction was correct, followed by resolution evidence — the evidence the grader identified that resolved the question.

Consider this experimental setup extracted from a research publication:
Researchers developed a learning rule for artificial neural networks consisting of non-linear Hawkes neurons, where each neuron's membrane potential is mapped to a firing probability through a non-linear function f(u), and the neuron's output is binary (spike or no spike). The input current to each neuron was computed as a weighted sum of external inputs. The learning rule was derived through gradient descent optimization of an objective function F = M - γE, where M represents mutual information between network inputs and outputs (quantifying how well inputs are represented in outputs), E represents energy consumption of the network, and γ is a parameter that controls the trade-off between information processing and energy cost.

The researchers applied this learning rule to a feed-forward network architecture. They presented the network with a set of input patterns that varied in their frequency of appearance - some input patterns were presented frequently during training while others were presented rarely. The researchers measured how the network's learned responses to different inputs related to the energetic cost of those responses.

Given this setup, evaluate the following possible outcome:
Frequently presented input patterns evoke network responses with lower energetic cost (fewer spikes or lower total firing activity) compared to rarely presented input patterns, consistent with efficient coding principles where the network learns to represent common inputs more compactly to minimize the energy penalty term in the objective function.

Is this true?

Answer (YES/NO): YES